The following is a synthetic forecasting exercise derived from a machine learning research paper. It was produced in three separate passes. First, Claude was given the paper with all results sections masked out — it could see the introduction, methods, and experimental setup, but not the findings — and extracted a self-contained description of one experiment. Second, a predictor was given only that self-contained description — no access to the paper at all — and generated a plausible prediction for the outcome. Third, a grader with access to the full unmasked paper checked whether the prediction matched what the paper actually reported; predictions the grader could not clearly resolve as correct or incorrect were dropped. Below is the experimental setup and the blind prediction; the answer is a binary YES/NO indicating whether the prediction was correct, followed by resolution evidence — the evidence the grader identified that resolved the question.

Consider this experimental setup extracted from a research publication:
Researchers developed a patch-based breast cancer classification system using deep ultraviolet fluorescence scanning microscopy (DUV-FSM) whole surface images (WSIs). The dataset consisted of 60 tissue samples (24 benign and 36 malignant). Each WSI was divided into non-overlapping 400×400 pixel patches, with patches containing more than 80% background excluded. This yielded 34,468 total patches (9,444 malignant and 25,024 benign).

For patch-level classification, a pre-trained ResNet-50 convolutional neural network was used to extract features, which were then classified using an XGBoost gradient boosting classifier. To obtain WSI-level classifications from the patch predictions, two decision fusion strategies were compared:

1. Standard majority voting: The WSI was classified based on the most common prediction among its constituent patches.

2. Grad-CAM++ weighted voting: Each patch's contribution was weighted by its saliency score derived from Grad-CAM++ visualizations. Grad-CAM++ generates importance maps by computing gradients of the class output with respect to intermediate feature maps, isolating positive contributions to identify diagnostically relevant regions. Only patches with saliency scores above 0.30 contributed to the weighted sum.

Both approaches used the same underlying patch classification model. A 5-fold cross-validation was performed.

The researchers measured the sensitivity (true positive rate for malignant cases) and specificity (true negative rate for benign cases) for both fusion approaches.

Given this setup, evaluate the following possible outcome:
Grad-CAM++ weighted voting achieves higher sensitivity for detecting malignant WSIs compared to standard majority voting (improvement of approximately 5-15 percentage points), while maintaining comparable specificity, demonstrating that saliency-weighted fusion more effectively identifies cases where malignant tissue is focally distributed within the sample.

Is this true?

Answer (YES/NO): NO